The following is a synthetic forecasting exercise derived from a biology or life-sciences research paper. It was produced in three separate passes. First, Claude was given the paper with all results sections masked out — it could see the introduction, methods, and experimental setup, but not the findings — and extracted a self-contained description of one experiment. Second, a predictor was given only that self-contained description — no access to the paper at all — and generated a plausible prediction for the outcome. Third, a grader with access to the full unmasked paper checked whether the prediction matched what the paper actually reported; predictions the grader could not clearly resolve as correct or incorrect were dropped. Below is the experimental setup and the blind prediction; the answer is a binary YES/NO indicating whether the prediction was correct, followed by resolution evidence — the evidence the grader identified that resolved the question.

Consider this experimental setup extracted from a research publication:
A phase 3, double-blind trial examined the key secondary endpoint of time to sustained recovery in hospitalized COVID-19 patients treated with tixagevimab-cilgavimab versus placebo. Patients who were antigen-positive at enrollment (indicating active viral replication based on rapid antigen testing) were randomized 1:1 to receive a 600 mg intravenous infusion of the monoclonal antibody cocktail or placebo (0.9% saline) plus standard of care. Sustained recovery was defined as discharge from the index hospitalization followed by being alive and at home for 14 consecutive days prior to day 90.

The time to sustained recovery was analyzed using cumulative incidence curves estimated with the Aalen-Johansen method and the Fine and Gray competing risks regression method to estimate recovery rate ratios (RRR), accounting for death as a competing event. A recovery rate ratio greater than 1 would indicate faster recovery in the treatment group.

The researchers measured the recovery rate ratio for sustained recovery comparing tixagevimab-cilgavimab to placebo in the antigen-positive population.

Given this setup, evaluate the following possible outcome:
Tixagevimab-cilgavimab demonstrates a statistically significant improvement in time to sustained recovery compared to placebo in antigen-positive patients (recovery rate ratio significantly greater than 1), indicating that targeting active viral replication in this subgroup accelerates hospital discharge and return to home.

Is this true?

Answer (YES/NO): NO